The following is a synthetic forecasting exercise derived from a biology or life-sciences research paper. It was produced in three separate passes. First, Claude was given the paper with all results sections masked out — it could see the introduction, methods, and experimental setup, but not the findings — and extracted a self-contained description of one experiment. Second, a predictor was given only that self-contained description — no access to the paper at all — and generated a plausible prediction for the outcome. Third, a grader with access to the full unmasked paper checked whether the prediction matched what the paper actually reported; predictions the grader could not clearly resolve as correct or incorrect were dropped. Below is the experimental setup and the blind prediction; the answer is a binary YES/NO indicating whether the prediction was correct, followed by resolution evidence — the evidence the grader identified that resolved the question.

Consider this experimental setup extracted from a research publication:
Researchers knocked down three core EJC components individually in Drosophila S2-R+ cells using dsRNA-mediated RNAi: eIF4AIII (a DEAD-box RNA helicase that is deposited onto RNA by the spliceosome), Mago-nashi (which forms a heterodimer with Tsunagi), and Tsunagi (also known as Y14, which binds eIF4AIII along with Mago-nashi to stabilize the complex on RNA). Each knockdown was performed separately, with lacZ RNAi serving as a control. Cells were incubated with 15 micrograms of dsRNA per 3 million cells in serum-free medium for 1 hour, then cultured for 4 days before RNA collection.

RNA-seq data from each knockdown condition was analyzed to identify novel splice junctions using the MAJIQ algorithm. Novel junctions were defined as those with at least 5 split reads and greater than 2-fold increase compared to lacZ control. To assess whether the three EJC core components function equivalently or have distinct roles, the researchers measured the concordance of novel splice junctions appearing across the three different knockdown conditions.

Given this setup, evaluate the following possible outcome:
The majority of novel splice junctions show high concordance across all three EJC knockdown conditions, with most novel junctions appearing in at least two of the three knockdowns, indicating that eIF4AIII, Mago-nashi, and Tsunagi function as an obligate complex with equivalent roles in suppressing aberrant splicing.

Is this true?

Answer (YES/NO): YES